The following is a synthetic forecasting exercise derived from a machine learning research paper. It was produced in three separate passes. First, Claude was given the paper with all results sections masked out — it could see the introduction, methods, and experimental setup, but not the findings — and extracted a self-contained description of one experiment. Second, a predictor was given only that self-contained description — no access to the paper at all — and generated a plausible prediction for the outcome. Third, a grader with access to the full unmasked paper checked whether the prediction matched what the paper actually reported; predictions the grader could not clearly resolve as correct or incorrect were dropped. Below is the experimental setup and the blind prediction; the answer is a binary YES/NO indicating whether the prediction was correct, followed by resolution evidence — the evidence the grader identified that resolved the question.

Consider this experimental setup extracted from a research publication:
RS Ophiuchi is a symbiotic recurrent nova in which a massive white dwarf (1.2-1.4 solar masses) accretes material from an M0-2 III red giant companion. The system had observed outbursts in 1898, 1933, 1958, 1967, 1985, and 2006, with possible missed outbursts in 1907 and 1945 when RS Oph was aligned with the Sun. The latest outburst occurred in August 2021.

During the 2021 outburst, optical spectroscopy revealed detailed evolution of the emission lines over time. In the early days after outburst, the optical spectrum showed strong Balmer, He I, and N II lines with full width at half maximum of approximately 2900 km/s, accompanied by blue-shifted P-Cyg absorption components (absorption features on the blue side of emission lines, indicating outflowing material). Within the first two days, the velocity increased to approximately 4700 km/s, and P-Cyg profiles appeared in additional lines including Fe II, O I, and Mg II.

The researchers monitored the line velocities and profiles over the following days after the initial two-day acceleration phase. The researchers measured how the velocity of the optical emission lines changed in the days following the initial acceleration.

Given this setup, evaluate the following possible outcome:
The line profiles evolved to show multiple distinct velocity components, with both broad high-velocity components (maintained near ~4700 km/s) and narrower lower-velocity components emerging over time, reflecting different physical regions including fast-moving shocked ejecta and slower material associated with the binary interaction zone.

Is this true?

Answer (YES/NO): NO